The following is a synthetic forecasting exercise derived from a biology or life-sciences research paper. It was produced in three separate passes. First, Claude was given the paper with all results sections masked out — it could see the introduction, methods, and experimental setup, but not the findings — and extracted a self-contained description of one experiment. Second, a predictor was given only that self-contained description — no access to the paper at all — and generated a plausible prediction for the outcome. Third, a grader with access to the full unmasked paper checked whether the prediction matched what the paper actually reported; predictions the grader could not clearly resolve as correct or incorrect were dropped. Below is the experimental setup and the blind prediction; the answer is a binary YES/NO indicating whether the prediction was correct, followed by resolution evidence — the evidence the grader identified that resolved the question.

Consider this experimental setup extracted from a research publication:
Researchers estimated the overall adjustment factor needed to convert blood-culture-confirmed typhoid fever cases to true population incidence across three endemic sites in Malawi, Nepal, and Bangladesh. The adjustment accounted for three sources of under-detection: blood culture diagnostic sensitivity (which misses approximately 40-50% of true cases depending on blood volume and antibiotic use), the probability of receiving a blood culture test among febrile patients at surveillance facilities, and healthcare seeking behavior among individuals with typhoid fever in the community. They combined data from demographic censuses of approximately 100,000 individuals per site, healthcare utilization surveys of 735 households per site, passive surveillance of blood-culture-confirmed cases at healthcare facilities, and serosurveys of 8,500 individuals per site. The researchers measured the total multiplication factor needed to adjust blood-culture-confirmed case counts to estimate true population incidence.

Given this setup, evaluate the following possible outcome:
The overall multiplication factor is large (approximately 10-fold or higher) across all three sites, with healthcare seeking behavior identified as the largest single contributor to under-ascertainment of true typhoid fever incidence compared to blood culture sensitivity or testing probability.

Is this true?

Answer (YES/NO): NO